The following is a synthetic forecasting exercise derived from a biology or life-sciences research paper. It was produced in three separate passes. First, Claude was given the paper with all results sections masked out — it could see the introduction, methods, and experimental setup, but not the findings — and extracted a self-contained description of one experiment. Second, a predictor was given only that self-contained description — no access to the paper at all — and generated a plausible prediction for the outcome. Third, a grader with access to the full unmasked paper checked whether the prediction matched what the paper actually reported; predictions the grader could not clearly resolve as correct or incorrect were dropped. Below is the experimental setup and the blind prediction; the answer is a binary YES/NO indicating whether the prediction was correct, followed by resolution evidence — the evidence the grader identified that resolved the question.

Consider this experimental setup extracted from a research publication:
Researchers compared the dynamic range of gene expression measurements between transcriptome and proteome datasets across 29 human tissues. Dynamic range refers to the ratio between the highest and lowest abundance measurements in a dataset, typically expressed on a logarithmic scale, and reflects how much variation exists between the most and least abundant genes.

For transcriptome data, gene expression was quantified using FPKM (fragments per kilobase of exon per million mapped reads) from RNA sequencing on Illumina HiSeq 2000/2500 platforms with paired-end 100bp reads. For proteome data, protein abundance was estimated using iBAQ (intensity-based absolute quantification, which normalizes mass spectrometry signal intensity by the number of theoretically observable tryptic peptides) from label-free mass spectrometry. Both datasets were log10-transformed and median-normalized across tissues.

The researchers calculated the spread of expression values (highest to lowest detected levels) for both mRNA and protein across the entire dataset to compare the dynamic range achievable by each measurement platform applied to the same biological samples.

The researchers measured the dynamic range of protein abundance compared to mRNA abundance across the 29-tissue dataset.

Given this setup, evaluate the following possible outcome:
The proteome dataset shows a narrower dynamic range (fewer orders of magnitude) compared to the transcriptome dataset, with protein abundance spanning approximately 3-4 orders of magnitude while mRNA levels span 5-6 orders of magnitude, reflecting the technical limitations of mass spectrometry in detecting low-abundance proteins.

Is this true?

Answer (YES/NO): NO